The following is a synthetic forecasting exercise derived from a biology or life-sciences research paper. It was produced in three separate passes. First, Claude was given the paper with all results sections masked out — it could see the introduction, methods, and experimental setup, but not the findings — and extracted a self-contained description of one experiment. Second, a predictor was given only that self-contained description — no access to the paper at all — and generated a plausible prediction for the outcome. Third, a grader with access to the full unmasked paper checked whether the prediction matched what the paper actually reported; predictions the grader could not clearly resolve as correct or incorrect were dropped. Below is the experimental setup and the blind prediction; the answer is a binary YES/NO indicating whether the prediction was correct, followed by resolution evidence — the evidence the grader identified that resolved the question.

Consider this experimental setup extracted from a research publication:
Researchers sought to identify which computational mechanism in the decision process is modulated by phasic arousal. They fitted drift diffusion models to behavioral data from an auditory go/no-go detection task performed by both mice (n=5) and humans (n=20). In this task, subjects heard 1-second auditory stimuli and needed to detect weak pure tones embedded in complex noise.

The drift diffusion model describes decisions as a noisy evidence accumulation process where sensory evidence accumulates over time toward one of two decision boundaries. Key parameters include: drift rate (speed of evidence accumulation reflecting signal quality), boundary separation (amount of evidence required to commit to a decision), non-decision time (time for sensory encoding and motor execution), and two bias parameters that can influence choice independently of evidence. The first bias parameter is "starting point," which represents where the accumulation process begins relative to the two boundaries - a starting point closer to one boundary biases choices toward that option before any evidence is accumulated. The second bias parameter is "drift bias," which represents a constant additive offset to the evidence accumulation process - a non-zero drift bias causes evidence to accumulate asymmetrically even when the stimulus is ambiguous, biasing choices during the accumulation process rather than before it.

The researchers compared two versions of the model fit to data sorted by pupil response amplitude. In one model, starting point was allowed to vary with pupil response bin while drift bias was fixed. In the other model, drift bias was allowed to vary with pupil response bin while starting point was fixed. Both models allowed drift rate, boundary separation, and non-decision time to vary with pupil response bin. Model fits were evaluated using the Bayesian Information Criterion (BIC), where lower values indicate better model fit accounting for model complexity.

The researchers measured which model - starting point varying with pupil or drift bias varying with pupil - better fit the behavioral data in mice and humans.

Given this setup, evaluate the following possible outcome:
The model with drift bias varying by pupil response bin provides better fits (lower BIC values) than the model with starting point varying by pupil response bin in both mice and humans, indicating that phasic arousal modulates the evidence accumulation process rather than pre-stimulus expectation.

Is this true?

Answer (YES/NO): YES